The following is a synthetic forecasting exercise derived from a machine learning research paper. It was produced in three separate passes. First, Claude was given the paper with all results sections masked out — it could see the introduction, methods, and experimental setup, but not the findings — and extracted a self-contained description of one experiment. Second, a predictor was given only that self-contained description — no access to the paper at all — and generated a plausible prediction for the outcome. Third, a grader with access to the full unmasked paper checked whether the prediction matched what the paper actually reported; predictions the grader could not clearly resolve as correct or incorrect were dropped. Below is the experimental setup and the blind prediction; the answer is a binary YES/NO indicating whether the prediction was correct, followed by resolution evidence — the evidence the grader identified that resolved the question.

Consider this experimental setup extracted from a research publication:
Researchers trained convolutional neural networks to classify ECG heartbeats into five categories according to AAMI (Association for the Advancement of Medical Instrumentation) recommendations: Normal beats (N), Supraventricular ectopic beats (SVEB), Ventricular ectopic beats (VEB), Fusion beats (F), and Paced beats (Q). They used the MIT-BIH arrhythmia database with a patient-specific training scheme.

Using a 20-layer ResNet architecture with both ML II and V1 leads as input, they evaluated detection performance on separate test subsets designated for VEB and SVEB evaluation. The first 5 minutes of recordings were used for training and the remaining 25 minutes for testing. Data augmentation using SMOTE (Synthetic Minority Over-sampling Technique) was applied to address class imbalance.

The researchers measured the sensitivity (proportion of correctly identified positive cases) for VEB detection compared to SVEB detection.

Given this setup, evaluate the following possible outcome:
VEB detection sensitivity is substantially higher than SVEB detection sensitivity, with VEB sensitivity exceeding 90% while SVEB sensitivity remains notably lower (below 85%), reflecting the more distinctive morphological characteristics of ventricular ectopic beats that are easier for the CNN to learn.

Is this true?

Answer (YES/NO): YES